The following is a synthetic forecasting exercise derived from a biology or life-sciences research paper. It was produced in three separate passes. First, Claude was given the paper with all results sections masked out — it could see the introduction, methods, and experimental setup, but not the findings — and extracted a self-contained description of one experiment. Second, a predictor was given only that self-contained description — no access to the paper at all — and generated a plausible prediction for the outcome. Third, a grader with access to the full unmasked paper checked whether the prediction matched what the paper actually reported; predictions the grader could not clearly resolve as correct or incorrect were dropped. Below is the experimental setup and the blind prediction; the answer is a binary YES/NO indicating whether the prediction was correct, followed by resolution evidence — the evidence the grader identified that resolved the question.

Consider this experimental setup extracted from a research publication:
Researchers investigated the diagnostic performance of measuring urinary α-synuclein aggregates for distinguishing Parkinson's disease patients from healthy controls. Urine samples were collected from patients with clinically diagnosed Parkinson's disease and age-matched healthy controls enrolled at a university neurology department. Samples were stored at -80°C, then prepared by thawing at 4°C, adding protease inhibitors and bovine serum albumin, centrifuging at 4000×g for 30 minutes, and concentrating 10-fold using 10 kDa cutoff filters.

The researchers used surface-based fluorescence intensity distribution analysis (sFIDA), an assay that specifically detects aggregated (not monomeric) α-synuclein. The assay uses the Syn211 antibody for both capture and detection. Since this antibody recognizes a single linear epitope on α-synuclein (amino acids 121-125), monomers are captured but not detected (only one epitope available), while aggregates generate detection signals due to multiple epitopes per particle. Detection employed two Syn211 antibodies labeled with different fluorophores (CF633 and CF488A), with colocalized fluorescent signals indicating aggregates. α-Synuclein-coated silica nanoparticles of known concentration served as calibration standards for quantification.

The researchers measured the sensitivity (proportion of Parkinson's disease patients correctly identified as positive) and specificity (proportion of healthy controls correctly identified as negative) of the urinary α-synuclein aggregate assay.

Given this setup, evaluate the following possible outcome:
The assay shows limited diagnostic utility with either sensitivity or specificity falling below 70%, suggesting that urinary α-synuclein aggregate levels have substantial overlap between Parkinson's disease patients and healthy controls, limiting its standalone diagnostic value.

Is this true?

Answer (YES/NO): YES